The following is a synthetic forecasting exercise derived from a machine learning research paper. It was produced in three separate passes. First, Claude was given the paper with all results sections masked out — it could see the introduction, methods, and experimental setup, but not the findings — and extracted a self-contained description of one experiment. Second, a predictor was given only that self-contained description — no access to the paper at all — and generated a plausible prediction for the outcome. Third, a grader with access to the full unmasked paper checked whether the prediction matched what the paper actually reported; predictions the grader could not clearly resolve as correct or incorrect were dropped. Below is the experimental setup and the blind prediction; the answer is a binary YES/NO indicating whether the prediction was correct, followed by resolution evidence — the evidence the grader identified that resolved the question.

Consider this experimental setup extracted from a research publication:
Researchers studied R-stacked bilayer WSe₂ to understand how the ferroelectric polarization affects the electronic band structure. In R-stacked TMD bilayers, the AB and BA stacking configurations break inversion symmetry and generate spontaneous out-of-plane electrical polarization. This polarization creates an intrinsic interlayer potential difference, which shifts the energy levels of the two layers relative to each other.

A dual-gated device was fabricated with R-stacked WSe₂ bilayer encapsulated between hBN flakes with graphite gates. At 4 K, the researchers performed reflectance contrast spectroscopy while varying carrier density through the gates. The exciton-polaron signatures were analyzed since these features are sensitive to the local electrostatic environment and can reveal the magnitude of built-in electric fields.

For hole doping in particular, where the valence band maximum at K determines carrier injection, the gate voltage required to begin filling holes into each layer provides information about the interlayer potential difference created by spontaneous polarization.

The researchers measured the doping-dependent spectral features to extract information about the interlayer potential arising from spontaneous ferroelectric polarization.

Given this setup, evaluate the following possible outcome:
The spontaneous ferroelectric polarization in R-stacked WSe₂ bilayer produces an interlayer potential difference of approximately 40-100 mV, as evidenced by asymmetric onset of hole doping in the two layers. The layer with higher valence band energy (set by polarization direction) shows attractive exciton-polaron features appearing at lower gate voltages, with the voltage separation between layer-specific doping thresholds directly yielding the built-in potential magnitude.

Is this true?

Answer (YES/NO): NO